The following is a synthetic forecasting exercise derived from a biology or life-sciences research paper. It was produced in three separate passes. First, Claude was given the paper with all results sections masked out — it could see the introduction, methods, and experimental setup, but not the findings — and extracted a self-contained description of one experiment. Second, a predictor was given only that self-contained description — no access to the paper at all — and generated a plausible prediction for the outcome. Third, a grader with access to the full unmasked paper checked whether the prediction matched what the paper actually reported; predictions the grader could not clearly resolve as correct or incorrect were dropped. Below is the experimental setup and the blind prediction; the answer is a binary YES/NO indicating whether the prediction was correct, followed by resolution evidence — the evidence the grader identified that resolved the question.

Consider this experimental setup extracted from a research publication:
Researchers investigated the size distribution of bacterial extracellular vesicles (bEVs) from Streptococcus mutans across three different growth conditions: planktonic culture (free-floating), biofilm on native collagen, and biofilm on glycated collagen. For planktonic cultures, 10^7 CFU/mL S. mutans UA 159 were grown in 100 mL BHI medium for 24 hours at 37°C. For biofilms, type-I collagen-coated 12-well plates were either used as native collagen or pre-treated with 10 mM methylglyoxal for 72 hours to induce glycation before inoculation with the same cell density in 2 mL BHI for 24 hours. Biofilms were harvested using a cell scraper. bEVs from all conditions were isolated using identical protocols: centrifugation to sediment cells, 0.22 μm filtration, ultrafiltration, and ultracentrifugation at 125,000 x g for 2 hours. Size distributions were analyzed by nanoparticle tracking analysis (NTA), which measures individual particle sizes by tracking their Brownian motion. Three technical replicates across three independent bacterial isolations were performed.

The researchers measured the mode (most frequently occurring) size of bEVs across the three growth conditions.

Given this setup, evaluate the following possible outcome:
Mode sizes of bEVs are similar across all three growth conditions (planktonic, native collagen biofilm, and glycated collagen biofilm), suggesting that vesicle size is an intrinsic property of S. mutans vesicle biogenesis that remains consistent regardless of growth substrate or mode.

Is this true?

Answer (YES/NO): NO